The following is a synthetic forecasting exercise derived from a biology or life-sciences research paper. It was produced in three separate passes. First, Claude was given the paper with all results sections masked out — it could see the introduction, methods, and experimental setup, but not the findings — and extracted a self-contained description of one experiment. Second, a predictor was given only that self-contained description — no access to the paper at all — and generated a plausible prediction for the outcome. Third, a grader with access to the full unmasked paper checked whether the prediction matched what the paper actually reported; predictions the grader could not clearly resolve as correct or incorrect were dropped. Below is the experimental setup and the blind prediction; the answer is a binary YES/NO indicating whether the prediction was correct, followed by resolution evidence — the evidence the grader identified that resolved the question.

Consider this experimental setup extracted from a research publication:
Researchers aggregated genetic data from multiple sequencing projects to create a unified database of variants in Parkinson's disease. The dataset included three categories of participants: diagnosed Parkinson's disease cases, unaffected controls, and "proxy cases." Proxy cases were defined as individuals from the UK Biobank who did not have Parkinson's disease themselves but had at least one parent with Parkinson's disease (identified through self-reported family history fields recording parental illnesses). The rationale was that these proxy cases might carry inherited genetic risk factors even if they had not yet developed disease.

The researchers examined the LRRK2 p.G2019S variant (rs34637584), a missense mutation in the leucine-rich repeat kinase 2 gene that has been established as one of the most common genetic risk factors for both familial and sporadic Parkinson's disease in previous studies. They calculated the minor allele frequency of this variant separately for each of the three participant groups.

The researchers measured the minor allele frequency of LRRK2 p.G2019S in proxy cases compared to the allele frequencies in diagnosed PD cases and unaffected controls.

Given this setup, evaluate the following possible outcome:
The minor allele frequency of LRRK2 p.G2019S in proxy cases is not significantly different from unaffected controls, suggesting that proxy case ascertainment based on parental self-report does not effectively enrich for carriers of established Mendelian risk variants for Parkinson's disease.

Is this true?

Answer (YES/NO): NO